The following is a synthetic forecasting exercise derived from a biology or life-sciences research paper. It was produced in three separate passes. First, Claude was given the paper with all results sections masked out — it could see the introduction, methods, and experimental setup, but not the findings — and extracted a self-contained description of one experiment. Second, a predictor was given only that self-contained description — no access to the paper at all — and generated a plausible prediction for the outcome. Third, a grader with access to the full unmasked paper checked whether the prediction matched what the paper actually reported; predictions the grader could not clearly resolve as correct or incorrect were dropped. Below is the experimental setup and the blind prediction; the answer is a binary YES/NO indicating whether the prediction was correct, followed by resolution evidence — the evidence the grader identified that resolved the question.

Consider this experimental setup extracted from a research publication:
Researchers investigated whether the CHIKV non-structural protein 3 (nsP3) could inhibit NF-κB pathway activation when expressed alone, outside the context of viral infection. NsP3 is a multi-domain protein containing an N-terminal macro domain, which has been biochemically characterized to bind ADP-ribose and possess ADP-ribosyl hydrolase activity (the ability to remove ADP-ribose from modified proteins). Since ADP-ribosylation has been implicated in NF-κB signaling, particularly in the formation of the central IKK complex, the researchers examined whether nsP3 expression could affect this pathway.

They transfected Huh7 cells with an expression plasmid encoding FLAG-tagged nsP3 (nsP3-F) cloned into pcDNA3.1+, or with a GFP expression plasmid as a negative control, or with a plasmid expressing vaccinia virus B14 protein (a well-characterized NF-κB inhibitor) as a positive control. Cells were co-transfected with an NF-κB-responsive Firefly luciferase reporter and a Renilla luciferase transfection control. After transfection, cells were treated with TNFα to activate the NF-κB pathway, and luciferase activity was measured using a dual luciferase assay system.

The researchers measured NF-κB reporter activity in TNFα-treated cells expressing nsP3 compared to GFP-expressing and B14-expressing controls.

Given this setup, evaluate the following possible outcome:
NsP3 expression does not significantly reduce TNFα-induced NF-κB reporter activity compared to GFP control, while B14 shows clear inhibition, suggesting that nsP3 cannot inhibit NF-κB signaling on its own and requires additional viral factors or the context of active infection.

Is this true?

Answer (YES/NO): NO